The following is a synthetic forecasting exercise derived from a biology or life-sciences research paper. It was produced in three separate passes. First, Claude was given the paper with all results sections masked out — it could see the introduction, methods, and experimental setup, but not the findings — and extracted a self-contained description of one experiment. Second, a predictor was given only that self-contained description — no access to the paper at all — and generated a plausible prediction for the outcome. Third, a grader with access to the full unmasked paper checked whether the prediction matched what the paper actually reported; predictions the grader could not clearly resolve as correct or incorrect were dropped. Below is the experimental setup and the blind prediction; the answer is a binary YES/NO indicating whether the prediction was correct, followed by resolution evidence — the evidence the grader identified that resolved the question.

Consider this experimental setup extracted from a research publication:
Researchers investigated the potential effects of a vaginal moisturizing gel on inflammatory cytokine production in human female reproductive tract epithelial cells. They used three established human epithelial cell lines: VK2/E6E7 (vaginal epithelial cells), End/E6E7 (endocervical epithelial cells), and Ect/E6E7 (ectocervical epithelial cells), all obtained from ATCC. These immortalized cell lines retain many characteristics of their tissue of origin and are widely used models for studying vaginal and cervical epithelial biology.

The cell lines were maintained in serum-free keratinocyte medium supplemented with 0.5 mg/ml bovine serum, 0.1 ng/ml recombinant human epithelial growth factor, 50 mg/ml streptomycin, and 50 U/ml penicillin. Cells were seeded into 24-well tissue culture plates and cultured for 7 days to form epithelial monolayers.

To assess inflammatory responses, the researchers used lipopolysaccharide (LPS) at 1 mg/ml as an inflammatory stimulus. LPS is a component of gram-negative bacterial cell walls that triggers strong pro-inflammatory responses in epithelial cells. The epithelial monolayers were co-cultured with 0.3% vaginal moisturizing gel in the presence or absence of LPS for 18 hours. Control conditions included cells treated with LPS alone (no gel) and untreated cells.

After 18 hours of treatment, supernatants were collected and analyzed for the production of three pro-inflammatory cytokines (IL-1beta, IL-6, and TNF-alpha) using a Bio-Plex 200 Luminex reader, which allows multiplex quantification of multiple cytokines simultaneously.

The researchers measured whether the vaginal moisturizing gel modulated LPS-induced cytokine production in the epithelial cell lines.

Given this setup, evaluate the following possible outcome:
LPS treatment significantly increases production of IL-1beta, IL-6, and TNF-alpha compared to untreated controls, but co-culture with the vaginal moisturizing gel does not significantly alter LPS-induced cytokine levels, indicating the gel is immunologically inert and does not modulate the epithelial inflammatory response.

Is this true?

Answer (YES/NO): NO